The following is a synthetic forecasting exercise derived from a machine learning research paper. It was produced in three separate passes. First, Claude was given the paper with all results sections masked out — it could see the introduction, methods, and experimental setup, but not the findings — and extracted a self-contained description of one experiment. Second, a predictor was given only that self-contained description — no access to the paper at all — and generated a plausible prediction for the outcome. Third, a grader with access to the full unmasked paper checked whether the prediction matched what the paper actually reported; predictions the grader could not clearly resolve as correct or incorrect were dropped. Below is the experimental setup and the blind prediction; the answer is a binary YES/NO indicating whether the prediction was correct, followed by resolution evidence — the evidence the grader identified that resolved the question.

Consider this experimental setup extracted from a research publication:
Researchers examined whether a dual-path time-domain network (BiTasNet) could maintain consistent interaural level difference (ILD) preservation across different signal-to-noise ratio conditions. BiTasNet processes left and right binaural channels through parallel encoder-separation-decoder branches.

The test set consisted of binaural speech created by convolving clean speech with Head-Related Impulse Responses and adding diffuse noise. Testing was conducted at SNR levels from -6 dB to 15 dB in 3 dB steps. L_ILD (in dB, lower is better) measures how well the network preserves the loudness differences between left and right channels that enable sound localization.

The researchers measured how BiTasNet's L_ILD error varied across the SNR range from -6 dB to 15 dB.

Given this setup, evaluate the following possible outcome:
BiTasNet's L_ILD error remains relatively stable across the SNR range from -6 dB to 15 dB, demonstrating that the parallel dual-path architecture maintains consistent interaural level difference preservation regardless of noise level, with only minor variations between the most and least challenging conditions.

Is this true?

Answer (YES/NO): NO